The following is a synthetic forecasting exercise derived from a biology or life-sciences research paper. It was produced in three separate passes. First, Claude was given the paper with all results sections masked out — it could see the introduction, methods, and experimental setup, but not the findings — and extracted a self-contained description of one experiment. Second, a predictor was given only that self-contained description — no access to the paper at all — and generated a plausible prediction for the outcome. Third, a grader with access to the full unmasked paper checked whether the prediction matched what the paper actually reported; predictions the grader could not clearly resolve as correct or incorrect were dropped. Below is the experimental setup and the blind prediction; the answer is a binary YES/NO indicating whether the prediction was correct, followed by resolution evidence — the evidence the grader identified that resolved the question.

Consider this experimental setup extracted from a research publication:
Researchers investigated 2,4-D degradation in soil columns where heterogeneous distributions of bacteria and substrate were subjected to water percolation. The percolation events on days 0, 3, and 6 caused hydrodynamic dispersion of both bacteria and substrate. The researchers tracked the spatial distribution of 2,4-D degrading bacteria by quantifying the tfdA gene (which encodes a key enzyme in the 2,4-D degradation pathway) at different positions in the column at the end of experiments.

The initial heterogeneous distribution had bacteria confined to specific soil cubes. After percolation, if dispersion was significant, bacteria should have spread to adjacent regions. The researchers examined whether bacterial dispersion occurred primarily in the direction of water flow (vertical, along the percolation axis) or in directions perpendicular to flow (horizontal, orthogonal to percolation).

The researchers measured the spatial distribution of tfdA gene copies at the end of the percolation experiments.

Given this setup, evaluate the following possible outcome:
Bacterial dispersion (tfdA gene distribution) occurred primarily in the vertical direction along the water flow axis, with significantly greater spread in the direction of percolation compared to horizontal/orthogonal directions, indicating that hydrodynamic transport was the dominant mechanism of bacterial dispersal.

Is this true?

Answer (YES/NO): NO